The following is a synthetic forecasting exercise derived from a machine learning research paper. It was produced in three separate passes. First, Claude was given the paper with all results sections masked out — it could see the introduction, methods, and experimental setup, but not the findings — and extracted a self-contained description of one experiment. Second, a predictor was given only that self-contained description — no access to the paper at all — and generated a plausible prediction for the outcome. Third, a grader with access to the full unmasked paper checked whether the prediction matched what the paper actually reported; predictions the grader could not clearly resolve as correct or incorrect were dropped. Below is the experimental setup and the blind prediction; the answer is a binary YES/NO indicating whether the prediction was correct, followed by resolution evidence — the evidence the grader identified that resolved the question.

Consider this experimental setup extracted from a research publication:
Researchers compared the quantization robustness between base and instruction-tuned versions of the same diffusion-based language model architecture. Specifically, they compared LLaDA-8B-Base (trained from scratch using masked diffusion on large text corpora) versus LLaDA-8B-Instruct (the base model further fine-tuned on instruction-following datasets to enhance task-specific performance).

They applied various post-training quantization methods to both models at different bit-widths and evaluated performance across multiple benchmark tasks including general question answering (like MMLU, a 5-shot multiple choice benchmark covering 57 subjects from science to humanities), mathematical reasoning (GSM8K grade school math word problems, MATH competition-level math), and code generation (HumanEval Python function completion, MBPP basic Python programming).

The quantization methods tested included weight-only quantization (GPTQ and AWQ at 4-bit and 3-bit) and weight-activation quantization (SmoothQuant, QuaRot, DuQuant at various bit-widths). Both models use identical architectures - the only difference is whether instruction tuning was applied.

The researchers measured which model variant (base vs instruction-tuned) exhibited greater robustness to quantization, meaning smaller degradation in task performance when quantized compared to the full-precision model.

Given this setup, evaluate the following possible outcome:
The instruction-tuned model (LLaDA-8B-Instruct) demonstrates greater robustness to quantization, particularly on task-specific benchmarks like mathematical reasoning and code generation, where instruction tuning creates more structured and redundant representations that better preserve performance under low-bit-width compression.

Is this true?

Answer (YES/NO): YES